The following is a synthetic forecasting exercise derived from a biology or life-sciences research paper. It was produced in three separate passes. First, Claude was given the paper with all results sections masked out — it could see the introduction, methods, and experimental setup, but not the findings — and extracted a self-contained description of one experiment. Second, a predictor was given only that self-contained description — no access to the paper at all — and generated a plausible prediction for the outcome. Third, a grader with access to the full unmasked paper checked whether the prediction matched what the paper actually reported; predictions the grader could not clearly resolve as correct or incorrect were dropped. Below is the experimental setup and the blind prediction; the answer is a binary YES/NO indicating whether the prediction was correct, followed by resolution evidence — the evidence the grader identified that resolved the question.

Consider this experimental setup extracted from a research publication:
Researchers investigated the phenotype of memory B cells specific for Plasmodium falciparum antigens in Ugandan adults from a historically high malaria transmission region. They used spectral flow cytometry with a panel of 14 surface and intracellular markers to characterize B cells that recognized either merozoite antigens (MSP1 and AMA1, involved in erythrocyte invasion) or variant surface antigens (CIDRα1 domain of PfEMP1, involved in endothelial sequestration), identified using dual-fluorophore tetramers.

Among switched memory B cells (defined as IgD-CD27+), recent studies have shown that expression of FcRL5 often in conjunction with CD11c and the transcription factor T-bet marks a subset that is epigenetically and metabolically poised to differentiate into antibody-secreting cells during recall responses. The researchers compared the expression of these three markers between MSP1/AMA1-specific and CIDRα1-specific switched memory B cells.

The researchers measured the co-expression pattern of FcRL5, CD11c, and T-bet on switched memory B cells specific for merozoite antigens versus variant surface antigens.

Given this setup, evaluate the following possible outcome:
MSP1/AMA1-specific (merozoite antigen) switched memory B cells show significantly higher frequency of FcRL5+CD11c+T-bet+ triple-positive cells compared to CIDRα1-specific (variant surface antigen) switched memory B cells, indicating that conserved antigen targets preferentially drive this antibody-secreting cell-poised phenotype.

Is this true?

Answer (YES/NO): NO